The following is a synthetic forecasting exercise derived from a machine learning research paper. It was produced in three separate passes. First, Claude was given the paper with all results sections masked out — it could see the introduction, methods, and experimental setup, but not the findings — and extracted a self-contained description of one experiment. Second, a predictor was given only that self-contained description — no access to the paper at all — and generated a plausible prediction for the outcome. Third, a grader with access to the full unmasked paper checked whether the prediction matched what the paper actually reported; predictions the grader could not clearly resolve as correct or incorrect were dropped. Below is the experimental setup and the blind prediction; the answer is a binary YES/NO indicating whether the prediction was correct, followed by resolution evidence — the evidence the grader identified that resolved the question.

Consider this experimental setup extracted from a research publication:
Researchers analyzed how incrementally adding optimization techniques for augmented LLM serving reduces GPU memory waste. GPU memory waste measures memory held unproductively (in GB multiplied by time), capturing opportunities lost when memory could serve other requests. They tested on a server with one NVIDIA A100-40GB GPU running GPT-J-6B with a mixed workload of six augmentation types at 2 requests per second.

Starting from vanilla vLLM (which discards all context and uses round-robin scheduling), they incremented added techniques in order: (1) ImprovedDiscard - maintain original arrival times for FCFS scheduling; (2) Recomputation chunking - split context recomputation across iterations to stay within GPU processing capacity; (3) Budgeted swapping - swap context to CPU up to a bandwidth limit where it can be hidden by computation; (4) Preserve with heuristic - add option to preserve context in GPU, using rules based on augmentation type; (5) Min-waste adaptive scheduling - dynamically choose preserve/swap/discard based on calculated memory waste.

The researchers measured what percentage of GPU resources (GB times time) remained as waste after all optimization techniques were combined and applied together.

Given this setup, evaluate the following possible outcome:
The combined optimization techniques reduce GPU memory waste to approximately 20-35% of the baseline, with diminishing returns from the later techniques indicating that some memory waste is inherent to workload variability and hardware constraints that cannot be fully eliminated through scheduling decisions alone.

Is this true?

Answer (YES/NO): NO